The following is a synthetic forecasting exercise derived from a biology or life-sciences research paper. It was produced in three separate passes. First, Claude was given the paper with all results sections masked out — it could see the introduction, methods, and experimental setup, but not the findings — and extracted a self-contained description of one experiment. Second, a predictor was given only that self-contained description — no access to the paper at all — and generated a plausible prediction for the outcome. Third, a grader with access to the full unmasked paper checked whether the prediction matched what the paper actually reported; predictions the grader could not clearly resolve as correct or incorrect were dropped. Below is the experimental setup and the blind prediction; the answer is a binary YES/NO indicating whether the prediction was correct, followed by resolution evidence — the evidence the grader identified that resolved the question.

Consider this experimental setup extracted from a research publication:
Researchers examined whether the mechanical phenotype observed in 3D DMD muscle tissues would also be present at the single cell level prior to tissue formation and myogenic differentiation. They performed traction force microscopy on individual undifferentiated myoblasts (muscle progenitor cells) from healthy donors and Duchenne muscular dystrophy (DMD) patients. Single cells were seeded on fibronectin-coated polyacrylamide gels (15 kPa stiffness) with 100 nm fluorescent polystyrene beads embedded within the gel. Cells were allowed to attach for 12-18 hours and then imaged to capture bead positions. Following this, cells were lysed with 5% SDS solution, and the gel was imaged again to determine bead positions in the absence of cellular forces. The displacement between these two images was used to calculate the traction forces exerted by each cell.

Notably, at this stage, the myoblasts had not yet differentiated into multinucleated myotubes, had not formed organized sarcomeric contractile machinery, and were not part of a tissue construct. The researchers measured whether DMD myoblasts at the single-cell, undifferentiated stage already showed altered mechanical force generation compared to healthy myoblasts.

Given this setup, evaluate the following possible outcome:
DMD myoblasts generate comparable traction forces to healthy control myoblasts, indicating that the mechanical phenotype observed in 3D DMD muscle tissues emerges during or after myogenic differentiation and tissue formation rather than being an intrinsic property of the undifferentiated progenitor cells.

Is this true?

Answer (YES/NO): NO